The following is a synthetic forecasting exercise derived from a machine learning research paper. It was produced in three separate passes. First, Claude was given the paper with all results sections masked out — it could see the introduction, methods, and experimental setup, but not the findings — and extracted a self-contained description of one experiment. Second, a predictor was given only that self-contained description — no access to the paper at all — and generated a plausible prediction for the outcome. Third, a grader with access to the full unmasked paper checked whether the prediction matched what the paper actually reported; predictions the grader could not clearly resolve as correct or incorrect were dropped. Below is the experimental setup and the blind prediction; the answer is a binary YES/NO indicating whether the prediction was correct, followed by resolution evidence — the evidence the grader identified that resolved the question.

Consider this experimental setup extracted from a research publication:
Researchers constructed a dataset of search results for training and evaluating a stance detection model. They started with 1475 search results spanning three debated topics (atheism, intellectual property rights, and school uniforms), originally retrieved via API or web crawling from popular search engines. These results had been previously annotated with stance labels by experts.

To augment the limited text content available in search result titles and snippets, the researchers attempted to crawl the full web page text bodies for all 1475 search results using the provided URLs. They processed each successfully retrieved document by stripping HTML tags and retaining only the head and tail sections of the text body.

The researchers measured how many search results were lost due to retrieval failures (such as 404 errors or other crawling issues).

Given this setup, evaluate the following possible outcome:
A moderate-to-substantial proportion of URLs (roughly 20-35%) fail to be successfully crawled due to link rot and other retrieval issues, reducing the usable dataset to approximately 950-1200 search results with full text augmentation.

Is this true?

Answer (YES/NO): YES